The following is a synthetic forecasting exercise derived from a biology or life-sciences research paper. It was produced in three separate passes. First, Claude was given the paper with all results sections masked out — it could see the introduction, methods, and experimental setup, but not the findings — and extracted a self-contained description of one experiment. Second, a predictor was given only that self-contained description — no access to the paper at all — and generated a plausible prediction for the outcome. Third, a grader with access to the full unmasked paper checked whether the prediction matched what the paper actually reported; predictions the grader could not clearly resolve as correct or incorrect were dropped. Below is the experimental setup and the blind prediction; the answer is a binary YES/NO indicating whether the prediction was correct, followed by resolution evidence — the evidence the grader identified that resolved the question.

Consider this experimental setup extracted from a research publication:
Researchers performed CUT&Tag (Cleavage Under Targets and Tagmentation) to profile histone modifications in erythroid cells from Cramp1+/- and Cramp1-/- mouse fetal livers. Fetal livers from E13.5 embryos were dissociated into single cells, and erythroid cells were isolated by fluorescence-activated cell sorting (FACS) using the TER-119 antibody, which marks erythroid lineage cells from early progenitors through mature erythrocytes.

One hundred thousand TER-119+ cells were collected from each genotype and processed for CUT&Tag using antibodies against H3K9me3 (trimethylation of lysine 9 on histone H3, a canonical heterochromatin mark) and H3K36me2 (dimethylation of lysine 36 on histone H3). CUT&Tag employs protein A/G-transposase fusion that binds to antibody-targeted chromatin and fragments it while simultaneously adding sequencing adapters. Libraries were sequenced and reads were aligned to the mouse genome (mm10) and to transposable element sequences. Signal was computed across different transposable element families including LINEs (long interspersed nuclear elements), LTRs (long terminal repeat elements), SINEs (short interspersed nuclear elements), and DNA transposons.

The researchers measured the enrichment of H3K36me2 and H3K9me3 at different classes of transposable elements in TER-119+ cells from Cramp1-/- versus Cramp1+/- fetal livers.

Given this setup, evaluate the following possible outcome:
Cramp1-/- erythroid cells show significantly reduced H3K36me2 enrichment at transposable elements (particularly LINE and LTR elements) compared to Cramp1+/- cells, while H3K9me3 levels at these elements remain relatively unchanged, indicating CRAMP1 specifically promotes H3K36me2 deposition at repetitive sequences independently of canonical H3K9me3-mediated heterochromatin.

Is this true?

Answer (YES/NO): NO